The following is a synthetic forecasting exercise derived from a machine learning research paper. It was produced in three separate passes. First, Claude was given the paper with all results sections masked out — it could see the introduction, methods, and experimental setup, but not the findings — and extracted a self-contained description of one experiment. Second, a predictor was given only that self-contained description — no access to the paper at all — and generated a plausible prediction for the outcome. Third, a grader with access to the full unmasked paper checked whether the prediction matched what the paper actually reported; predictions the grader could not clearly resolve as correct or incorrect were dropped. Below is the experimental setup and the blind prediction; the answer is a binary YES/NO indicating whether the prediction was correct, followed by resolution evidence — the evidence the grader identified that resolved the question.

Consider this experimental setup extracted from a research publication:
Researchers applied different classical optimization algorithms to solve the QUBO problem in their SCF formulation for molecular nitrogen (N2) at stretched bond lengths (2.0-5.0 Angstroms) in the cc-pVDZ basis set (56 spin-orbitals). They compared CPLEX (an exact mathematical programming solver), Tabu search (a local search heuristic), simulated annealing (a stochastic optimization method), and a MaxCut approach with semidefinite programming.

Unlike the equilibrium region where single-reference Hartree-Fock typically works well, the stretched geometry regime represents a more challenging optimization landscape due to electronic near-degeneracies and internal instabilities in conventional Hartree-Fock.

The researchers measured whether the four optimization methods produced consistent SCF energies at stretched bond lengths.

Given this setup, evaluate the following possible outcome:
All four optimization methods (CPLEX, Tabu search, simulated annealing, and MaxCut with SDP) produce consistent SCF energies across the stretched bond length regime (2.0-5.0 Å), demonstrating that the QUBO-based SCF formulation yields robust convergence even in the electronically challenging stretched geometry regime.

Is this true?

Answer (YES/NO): NO